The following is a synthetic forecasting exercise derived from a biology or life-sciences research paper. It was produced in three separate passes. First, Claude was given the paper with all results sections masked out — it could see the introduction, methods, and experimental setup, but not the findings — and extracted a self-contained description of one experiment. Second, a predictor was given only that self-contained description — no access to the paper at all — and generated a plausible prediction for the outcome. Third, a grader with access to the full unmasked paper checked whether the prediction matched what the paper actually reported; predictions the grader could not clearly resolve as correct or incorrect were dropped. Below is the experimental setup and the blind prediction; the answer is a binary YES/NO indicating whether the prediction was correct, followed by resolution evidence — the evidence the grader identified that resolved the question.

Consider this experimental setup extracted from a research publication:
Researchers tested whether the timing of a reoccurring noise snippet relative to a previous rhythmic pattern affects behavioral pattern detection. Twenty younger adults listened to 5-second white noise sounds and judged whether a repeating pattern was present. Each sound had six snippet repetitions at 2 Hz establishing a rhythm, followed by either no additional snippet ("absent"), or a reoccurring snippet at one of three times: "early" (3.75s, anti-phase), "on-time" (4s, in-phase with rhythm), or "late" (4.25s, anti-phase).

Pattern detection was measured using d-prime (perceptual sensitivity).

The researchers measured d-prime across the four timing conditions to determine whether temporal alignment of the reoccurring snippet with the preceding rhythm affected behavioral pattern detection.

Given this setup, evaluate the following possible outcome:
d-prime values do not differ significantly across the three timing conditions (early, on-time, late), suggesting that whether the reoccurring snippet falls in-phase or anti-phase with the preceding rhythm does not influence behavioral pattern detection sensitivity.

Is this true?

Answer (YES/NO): YES